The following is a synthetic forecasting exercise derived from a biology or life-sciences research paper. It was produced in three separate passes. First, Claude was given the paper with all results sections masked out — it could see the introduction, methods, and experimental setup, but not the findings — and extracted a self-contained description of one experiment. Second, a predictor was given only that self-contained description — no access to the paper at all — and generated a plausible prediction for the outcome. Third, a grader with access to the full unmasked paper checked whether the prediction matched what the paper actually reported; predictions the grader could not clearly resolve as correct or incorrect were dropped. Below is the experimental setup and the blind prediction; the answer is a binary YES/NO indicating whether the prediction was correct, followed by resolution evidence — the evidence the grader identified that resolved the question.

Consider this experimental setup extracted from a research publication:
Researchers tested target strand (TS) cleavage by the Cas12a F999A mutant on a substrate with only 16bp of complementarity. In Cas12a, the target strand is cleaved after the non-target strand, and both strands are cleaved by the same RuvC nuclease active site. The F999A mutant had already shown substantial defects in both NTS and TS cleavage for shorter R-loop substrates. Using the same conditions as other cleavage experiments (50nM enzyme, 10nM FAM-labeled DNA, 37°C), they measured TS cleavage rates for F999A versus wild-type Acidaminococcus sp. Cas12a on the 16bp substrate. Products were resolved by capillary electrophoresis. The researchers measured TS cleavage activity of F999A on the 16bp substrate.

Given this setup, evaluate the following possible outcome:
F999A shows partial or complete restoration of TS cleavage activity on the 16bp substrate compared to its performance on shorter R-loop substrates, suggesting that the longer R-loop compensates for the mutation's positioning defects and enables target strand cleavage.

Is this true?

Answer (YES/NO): NO